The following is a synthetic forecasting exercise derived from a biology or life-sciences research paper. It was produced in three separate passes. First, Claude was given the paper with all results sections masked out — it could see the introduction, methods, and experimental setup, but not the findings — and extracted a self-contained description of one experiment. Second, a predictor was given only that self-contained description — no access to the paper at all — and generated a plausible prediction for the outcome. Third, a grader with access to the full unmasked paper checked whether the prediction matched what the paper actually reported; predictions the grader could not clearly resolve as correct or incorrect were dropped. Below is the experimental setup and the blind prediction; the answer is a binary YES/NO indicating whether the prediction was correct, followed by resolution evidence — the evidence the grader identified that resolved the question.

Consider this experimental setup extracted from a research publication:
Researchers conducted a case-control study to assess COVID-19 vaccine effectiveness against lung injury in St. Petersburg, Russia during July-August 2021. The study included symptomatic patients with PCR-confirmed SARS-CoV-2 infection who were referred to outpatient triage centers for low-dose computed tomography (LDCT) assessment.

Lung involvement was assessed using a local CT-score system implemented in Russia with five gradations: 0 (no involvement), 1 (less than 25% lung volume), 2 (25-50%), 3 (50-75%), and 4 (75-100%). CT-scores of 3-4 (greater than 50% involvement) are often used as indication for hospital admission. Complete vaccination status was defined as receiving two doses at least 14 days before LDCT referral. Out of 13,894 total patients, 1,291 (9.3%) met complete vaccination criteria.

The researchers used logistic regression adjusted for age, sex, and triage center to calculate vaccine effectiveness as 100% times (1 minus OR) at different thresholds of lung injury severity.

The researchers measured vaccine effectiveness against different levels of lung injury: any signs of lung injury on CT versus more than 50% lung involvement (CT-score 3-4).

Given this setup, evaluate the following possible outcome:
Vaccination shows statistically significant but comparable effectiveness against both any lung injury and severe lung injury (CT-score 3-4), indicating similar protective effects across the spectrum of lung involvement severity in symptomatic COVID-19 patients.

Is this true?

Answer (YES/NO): NO